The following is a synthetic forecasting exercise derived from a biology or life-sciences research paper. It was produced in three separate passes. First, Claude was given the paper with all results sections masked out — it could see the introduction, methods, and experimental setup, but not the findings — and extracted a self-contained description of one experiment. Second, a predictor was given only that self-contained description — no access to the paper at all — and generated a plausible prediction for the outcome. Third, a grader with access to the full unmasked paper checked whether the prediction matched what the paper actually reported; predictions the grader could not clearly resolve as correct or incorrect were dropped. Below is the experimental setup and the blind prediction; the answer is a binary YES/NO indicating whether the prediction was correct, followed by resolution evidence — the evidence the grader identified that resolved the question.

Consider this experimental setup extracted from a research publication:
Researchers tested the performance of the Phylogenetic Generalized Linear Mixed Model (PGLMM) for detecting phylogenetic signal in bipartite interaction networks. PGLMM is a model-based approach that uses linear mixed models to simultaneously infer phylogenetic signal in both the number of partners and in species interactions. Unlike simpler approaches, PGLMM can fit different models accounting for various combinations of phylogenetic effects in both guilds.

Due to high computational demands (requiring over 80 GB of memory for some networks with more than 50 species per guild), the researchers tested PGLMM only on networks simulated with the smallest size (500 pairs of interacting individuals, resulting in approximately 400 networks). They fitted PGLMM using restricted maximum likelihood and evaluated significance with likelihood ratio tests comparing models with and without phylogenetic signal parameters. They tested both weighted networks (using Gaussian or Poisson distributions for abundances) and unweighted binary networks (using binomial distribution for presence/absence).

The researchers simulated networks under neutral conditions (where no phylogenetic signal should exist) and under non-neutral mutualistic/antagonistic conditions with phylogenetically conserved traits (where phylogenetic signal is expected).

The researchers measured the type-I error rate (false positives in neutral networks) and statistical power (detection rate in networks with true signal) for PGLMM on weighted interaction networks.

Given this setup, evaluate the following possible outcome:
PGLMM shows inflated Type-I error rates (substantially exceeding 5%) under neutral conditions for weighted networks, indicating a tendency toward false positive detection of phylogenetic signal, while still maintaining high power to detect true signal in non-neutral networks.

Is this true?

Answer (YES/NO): NO